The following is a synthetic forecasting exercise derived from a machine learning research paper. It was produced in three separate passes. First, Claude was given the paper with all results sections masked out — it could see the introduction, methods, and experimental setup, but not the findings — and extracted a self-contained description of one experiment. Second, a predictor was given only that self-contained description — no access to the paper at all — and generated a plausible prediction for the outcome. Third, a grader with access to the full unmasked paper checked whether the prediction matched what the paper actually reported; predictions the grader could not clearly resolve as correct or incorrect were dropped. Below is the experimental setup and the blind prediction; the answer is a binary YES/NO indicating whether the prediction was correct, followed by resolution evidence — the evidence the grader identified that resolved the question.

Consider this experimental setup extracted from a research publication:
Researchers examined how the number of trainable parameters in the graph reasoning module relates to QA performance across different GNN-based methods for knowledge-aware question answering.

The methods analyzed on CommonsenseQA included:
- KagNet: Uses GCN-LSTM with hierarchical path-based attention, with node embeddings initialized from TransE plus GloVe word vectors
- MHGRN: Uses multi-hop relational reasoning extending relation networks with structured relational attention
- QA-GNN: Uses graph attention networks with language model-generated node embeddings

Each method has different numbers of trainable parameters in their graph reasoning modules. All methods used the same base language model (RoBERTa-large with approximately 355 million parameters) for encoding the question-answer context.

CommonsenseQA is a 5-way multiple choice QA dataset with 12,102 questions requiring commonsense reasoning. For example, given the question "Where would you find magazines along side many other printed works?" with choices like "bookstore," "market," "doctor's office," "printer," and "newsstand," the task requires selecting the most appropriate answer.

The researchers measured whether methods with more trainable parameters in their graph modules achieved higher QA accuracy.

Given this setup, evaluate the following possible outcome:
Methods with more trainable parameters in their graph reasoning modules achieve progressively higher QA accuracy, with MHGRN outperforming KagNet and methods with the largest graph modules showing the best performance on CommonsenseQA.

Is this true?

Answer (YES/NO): NO